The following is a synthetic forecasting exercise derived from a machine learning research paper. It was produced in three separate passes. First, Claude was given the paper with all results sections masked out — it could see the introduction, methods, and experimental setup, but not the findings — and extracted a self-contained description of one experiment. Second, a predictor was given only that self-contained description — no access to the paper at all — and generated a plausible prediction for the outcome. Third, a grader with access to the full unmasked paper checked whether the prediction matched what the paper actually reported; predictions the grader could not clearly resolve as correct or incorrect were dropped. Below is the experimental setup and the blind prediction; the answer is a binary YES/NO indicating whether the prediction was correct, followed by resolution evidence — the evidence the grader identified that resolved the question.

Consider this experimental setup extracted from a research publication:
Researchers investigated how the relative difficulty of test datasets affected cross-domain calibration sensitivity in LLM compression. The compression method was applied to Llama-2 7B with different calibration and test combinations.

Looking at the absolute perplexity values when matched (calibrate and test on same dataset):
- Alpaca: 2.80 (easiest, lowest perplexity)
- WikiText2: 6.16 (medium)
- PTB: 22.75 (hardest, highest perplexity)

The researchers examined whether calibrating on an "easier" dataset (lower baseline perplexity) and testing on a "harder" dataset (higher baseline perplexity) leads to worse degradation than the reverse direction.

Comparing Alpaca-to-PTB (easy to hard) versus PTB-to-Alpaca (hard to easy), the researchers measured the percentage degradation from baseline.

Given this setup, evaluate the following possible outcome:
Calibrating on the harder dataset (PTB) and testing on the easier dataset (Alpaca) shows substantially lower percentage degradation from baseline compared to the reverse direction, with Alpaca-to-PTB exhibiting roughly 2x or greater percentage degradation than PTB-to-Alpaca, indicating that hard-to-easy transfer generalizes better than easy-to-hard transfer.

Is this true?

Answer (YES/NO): YES